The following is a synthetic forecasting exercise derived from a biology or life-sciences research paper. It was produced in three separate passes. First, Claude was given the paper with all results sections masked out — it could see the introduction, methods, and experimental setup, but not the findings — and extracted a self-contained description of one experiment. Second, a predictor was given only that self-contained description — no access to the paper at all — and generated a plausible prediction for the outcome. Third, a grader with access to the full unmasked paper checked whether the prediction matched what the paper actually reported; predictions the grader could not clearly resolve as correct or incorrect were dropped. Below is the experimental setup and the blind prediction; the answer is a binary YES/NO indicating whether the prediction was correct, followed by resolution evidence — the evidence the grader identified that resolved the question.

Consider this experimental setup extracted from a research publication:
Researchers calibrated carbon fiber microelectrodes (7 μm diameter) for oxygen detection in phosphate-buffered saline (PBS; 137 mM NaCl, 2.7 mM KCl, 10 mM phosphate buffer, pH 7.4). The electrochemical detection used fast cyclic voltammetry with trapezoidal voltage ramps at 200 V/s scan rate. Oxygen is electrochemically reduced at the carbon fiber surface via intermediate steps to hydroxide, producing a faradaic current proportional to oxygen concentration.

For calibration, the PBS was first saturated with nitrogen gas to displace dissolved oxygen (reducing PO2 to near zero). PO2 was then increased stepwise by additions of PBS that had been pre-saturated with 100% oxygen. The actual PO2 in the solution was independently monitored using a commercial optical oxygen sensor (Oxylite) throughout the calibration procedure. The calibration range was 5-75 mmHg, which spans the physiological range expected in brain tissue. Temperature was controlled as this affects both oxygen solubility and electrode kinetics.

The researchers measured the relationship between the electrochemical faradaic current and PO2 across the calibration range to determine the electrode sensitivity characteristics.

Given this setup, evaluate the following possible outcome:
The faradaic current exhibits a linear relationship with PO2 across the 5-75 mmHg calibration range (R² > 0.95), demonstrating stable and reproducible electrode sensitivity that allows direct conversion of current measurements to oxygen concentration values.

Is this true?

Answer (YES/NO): YES